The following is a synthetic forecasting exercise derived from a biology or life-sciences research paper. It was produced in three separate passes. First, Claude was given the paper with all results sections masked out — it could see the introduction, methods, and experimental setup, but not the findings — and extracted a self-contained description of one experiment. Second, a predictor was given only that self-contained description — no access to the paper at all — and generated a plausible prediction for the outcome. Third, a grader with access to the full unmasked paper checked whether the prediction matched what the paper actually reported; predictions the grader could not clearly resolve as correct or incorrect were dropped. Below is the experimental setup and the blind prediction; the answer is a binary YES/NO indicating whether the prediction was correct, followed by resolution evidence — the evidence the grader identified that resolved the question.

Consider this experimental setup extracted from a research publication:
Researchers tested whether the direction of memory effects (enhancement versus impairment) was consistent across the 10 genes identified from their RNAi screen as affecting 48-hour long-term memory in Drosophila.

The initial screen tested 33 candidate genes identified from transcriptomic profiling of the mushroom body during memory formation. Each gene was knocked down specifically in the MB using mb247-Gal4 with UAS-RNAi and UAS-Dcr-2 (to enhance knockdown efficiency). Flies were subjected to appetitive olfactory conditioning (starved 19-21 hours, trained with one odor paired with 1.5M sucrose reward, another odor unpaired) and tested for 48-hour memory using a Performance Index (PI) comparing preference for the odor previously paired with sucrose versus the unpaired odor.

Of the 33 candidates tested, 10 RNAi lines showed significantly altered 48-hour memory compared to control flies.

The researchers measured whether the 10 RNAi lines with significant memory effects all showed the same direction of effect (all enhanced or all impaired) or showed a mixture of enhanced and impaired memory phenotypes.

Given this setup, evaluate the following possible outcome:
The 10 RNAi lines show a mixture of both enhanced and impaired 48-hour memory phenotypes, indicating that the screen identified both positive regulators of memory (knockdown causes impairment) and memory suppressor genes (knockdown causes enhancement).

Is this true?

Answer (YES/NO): YES